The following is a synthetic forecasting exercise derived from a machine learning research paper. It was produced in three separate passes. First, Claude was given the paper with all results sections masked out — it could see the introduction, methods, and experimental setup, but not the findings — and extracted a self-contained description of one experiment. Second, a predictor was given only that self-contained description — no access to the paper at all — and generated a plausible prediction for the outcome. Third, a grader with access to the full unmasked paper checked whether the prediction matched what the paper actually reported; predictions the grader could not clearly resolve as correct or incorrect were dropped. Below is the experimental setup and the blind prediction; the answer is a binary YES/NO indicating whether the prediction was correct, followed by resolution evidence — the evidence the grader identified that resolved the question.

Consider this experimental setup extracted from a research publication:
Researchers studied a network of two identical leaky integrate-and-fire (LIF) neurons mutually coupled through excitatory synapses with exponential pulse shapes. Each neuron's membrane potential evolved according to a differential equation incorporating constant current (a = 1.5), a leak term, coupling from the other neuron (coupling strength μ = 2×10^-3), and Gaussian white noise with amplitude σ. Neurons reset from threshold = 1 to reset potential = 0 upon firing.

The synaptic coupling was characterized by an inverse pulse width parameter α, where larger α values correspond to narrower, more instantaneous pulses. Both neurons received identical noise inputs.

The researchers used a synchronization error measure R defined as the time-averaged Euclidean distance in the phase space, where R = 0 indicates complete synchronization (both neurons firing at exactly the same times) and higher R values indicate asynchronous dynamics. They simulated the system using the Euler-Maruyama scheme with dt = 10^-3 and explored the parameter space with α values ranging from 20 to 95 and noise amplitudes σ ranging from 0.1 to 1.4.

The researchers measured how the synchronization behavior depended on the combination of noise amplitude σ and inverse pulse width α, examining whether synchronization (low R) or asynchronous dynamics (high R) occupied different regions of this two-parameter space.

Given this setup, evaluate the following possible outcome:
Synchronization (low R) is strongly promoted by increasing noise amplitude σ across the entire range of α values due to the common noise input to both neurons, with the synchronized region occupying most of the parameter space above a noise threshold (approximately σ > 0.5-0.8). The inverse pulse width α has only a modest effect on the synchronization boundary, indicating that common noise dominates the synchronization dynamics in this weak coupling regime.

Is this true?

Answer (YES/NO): NO